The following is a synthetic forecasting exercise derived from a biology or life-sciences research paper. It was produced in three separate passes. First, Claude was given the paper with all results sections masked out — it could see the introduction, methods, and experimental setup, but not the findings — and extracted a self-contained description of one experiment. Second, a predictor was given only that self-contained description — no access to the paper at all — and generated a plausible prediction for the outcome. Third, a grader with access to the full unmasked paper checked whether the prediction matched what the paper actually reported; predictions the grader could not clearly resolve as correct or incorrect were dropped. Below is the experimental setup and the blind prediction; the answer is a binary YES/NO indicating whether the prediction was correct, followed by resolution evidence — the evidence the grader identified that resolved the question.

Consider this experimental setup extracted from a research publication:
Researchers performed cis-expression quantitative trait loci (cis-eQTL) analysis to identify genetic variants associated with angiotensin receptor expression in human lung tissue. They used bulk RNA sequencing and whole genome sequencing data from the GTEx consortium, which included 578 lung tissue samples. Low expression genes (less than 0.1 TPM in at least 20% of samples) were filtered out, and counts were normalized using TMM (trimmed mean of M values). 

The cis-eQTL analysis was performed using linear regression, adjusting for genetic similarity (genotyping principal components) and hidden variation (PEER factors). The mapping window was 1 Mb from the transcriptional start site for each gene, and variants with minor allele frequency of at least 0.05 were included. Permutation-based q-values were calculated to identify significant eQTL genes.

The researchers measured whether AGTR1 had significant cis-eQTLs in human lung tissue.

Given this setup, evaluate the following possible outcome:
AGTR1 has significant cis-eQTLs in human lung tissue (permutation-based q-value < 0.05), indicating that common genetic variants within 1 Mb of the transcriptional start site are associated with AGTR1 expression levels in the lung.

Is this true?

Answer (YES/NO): YES